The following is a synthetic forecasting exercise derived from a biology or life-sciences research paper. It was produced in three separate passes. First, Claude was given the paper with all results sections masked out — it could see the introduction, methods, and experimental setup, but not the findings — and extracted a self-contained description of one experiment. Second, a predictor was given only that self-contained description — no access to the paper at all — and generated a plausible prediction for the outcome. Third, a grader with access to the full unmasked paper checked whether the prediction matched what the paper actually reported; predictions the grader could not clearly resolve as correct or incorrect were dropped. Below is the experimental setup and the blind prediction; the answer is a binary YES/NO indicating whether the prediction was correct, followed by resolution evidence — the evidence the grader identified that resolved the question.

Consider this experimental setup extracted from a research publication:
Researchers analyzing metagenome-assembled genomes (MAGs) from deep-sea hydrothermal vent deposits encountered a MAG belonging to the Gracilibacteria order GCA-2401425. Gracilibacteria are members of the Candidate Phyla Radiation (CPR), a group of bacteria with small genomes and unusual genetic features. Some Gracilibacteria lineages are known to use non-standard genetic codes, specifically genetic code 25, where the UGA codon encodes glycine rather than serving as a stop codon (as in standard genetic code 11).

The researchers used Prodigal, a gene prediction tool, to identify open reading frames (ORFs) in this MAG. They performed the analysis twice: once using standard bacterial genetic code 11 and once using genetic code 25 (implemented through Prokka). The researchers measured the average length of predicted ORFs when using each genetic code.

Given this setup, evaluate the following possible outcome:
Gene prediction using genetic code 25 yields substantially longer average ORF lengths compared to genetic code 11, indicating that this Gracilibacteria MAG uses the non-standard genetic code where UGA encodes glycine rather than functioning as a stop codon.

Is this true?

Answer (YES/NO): YES